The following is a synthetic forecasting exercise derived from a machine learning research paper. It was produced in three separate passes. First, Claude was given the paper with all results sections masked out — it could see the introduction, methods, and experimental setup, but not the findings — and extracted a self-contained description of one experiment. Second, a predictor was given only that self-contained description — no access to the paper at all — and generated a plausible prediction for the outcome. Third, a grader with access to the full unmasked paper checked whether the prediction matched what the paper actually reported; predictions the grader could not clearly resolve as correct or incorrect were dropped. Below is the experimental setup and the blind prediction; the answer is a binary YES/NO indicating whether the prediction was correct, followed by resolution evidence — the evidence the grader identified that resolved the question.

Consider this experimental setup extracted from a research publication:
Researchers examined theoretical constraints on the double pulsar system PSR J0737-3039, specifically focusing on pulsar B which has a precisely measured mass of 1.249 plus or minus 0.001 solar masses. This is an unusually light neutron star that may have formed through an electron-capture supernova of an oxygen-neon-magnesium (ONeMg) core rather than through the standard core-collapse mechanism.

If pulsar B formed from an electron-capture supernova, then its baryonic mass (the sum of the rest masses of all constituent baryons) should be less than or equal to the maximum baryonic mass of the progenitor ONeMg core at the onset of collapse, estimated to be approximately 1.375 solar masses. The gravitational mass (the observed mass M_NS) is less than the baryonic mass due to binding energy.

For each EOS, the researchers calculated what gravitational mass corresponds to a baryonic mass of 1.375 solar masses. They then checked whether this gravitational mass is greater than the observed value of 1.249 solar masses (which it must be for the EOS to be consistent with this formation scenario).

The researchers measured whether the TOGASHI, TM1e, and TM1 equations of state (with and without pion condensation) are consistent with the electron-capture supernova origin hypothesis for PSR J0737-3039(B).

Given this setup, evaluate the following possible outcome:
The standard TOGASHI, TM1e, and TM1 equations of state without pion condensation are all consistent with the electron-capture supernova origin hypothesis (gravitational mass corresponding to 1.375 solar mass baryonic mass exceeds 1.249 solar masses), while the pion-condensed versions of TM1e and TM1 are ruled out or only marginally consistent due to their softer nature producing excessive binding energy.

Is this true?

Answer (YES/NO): NO